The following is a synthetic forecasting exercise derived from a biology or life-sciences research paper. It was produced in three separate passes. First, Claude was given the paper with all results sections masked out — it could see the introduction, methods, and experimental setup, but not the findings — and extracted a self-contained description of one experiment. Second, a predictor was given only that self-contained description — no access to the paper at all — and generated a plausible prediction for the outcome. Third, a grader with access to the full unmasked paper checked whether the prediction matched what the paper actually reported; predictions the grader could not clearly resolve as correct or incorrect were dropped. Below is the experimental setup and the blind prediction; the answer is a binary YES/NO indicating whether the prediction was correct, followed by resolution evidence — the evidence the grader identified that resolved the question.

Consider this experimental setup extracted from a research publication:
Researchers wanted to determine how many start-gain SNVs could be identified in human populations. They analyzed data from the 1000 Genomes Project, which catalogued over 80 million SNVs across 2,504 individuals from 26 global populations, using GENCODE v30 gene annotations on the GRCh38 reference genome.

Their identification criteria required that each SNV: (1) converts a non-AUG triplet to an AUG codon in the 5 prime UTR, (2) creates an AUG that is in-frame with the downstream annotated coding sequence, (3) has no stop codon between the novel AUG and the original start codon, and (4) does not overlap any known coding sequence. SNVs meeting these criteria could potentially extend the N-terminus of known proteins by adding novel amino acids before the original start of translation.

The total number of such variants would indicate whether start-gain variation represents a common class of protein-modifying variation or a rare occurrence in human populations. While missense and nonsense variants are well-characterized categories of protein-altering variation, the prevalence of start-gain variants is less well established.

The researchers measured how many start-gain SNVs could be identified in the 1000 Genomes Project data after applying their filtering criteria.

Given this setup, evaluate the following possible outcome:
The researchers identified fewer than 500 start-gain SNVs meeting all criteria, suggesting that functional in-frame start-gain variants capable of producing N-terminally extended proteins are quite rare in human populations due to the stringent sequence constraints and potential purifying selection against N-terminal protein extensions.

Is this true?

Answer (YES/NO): NO